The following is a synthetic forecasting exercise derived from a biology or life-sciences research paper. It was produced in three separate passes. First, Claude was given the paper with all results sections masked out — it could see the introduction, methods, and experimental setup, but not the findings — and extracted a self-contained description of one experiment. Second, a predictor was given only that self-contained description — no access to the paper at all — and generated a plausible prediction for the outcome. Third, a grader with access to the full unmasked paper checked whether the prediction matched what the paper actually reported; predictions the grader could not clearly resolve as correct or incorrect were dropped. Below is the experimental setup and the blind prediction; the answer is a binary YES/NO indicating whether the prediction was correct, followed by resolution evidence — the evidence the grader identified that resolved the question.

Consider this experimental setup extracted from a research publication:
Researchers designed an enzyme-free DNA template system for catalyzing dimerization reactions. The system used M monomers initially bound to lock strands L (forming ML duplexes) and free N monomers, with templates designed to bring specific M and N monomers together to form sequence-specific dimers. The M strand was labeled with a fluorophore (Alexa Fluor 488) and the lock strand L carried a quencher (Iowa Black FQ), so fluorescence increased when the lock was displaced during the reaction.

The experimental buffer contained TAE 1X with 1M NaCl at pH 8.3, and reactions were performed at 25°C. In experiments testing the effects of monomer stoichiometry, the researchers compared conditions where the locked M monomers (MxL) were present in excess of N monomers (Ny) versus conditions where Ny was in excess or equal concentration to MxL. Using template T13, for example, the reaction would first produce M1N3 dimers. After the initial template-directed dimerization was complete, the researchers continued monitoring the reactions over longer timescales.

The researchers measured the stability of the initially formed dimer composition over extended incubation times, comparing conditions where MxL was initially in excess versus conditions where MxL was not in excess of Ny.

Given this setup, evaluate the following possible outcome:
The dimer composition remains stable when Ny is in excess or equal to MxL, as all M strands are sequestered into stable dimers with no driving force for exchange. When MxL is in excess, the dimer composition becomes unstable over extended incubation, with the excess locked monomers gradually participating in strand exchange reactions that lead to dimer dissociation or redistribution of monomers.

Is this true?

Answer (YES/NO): NO